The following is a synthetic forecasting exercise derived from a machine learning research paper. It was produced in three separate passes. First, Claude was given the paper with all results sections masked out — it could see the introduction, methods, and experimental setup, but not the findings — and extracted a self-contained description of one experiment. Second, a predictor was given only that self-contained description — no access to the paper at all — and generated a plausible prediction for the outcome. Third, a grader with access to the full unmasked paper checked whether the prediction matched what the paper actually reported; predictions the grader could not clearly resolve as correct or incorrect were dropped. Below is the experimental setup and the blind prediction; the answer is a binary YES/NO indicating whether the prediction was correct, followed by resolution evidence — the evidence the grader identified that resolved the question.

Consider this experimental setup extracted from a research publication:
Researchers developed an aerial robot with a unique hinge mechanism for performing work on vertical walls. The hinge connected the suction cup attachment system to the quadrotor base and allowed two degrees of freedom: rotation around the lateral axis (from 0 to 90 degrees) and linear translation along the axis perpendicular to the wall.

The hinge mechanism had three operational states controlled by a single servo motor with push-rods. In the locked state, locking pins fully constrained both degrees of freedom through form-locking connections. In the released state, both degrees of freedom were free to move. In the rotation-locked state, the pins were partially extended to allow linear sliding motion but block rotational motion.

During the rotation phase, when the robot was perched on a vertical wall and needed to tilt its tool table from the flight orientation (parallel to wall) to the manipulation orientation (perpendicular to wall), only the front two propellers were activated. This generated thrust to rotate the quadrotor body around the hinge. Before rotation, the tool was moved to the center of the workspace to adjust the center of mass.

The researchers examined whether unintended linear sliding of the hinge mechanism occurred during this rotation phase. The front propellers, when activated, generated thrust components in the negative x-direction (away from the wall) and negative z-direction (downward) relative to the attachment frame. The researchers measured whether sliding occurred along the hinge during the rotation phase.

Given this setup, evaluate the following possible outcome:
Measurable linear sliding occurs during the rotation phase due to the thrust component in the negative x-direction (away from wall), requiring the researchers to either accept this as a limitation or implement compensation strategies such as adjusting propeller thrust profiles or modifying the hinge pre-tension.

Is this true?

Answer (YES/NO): NO